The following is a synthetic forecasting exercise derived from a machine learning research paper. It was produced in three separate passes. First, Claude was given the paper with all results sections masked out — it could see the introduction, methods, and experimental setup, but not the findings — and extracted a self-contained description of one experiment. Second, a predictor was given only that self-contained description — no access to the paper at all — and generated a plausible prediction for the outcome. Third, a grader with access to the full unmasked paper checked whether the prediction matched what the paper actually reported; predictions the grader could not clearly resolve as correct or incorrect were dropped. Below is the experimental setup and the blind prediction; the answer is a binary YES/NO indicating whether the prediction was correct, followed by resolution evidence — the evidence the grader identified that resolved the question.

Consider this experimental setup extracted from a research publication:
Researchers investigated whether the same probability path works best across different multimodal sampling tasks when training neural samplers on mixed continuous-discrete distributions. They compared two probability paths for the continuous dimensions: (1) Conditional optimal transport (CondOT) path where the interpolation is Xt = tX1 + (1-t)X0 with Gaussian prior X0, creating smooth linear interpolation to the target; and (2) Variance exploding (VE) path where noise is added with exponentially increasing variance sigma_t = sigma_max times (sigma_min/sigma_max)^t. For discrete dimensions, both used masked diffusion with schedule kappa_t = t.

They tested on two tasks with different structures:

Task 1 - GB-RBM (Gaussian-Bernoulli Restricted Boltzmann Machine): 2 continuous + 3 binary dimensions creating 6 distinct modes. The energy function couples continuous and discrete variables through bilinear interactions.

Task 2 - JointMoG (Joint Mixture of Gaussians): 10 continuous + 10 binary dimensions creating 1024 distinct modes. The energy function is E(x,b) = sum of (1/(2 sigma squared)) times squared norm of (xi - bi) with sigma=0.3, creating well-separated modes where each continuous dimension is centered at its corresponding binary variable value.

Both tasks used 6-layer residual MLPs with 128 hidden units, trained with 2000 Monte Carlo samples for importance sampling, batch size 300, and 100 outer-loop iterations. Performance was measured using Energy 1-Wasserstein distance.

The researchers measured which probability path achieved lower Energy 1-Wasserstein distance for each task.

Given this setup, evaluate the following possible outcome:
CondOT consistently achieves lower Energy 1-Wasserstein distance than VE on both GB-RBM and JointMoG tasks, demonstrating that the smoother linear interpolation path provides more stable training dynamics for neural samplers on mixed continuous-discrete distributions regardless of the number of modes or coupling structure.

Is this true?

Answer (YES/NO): NO